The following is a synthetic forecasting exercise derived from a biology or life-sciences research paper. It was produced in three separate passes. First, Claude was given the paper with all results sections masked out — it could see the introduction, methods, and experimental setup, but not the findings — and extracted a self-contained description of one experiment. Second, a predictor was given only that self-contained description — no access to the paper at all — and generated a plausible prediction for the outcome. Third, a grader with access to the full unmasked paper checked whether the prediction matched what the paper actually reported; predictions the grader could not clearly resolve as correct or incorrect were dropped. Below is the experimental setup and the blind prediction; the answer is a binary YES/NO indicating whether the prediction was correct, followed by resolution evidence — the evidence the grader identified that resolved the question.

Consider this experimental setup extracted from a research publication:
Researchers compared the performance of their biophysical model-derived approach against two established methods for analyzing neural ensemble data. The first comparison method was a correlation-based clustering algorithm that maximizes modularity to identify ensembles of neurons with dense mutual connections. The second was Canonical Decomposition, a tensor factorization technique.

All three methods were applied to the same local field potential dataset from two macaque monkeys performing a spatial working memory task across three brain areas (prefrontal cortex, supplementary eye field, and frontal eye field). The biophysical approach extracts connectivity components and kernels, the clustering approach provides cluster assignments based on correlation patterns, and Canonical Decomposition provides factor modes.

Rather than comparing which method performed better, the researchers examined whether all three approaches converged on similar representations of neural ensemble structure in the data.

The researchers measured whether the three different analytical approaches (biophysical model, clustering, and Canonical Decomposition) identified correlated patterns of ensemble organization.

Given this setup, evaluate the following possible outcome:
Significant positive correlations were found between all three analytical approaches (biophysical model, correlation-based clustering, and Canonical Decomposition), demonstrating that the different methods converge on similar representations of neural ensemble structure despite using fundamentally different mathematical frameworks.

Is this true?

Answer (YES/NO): YES